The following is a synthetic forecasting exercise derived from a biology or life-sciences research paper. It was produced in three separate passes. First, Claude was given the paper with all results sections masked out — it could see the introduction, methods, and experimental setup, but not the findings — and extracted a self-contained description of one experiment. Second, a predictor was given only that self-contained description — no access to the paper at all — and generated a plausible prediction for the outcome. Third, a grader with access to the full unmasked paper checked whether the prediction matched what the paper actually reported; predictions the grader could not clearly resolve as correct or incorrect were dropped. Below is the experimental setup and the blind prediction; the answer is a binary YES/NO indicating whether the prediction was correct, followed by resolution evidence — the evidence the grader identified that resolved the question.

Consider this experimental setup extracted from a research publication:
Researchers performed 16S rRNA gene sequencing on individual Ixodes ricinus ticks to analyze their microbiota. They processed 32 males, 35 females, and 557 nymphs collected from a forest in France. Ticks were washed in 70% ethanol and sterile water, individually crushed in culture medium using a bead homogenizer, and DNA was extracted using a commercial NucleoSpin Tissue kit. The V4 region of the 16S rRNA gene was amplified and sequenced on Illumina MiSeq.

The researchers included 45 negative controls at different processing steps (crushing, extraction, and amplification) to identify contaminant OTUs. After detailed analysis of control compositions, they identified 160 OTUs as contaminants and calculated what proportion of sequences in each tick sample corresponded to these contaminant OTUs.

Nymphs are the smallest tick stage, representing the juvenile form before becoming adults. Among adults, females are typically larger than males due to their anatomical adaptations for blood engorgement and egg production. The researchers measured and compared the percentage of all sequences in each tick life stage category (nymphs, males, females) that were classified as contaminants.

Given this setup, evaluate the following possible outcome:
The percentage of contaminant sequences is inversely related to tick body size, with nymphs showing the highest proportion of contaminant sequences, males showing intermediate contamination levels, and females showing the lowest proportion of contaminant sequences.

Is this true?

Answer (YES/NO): NO